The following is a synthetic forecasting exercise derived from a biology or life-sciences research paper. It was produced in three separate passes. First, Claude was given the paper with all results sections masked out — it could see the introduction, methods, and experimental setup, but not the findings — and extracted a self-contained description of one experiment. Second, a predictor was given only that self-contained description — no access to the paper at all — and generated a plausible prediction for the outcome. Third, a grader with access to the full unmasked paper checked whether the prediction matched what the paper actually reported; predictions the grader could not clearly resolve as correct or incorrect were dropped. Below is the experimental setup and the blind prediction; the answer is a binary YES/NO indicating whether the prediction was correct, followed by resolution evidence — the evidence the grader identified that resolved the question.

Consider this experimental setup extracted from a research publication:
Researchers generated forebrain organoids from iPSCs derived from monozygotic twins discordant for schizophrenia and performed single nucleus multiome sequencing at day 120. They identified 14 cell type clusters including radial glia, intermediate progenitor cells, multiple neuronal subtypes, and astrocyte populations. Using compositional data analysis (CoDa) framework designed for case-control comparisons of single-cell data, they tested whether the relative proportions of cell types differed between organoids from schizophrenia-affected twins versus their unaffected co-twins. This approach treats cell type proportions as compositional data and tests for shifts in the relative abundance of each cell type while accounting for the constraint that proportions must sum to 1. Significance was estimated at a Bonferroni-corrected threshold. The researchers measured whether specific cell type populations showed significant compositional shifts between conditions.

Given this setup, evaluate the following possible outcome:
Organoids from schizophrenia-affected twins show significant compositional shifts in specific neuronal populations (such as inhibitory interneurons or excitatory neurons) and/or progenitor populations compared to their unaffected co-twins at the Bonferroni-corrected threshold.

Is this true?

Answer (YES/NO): NO